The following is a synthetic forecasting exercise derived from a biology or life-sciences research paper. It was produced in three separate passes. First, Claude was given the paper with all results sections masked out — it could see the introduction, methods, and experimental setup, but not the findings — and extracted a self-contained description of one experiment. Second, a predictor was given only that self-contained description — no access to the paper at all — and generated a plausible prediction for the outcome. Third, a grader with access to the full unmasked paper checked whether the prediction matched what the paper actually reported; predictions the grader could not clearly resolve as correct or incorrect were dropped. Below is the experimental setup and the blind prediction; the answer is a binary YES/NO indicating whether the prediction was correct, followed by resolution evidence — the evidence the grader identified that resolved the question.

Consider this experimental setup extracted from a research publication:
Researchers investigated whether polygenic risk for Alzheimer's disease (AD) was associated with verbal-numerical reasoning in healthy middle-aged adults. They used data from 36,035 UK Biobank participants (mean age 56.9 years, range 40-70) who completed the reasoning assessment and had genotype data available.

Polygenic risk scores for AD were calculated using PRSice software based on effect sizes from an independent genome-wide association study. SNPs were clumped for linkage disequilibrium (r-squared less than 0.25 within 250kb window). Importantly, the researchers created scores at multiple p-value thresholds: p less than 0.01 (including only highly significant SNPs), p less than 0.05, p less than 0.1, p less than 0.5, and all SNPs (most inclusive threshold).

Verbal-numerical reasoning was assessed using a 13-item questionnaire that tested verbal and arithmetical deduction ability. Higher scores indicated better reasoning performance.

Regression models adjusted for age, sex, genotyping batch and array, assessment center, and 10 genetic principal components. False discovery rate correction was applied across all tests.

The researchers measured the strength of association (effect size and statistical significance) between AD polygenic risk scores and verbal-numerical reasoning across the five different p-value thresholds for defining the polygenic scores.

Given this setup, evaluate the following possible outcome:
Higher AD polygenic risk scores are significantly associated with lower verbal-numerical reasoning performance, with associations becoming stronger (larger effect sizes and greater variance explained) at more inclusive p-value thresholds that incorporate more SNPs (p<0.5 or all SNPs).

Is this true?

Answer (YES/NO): YES